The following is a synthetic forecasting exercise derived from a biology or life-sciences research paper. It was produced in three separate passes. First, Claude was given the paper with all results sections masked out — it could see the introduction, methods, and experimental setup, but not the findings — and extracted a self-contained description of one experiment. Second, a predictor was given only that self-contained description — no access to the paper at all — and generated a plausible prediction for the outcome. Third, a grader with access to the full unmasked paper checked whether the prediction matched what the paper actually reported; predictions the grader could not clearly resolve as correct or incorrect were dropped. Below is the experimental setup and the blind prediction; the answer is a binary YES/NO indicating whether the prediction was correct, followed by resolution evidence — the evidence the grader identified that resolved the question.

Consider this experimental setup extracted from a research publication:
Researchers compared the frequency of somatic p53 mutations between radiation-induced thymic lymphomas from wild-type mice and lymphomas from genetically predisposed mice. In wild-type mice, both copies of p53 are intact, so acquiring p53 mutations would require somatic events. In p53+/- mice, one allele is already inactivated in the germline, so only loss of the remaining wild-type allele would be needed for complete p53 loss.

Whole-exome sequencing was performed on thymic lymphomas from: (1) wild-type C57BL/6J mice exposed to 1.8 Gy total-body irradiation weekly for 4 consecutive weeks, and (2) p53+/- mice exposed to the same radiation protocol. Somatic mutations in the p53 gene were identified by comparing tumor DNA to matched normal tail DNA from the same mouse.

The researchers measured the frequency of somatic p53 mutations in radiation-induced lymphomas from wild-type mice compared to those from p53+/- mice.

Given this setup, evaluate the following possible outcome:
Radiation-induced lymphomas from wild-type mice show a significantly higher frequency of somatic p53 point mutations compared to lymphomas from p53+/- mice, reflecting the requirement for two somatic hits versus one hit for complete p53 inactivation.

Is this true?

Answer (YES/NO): NO